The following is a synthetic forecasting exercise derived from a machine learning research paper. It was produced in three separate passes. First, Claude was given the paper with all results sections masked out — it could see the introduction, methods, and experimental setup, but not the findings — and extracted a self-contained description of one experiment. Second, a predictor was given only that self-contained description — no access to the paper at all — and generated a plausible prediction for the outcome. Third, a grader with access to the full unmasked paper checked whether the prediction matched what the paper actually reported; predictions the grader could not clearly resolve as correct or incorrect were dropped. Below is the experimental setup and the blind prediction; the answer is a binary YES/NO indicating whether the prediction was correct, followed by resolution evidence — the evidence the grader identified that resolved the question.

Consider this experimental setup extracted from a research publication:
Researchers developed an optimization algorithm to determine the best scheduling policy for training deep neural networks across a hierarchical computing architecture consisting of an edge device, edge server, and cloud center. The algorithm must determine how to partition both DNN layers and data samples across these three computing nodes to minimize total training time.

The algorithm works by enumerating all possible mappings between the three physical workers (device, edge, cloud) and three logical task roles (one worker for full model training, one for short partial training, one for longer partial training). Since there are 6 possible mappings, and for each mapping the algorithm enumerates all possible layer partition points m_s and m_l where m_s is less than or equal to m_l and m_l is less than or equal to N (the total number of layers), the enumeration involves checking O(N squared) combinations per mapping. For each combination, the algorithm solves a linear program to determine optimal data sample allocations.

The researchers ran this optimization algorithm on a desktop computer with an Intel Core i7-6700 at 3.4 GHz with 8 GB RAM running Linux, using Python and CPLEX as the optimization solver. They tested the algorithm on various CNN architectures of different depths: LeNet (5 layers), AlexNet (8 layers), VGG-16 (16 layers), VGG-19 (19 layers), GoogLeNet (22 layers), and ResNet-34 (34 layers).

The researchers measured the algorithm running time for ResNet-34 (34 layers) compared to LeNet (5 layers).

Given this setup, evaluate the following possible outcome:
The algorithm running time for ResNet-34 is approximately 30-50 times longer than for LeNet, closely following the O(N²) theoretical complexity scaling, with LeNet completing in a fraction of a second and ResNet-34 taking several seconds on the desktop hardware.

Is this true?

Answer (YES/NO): NO